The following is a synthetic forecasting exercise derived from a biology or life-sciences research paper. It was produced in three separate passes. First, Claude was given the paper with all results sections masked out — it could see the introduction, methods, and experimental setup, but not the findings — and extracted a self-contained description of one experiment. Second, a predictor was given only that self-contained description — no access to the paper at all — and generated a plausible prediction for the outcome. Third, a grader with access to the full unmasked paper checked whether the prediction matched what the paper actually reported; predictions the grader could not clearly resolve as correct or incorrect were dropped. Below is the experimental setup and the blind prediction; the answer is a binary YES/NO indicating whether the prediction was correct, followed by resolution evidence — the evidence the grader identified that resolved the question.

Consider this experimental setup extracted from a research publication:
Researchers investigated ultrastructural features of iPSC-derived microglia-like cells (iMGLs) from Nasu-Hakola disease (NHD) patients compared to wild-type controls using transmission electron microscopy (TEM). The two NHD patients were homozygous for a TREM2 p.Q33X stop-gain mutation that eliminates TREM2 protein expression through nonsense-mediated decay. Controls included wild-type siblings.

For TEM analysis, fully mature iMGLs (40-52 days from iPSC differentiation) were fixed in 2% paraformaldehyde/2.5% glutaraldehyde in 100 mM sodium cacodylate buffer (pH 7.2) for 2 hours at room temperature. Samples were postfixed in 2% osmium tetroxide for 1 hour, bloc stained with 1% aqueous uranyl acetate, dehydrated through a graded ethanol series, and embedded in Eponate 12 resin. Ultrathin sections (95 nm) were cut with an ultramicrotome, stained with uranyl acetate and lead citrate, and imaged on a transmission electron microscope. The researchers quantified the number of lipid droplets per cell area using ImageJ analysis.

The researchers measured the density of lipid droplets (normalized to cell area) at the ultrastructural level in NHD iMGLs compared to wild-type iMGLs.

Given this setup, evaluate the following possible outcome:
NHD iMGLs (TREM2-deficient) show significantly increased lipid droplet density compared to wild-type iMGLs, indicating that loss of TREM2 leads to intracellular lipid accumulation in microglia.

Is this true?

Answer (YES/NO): NO